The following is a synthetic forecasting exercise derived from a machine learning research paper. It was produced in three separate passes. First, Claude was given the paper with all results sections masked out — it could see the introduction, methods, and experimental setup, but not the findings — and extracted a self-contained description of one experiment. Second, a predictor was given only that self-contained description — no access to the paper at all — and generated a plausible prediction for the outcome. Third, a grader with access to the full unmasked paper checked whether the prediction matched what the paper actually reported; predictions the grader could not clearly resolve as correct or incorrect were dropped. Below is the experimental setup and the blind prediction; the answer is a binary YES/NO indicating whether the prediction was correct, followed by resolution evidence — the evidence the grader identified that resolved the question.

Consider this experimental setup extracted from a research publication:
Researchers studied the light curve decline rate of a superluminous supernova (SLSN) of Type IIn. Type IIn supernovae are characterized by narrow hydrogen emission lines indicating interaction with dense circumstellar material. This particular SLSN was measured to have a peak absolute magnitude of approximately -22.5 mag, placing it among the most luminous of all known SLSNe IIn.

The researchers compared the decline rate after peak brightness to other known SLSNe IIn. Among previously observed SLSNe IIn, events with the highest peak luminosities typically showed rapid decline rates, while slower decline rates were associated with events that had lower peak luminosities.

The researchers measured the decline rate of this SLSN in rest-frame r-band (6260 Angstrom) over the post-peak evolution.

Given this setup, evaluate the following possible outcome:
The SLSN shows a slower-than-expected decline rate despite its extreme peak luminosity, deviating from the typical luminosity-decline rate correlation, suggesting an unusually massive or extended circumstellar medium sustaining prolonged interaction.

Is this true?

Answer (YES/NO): YES